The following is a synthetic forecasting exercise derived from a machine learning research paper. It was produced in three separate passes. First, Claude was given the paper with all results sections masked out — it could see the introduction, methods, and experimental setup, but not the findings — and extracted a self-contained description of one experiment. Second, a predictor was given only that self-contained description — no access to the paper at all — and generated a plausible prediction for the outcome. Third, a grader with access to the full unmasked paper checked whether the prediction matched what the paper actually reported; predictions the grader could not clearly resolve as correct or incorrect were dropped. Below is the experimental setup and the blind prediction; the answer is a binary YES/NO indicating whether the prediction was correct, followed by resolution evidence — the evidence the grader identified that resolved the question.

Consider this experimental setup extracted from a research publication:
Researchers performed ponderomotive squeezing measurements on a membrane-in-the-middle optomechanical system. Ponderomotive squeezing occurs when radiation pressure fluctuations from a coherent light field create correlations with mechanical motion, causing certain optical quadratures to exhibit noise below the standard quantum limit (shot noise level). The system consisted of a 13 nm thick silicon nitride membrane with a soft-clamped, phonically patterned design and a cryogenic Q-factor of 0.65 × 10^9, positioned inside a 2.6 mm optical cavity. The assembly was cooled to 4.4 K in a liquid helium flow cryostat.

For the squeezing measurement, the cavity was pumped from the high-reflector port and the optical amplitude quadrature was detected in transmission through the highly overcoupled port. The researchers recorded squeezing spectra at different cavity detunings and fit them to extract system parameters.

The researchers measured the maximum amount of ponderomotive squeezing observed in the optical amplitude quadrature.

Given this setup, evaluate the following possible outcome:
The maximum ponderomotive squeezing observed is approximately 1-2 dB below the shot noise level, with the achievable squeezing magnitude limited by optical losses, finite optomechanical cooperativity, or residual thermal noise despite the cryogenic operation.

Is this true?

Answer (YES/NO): NO